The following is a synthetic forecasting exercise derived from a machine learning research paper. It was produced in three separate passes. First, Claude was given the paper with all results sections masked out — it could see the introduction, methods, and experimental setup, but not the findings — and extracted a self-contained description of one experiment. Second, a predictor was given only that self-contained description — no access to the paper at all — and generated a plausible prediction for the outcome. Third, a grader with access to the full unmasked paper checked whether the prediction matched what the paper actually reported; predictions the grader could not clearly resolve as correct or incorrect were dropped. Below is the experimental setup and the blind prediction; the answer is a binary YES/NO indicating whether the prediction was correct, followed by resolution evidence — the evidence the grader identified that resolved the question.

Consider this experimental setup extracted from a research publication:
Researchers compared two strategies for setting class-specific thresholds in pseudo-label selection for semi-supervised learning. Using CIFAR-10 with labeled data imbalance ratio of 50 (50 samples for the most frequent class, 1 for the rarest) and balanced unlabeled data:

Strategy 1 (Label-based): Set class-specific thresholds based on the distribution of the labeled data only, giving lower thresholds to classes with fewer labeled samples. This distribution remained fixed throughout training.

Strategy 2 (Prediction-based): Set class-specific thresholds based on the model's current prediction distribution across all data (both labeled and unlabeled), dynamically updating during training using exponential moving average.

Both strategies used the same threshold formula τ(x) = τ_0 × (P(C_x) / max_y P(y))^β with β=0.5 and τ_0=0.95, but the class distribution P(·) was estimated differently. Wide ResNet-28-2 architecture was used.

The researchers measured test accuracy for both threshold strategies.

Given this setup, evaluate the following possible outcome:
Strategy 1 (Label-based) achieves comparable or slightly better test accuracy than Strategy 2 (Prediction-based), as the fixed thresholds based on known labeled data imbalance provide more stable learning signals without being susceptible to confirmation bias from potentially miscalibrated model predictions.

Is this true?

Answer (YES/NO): NO